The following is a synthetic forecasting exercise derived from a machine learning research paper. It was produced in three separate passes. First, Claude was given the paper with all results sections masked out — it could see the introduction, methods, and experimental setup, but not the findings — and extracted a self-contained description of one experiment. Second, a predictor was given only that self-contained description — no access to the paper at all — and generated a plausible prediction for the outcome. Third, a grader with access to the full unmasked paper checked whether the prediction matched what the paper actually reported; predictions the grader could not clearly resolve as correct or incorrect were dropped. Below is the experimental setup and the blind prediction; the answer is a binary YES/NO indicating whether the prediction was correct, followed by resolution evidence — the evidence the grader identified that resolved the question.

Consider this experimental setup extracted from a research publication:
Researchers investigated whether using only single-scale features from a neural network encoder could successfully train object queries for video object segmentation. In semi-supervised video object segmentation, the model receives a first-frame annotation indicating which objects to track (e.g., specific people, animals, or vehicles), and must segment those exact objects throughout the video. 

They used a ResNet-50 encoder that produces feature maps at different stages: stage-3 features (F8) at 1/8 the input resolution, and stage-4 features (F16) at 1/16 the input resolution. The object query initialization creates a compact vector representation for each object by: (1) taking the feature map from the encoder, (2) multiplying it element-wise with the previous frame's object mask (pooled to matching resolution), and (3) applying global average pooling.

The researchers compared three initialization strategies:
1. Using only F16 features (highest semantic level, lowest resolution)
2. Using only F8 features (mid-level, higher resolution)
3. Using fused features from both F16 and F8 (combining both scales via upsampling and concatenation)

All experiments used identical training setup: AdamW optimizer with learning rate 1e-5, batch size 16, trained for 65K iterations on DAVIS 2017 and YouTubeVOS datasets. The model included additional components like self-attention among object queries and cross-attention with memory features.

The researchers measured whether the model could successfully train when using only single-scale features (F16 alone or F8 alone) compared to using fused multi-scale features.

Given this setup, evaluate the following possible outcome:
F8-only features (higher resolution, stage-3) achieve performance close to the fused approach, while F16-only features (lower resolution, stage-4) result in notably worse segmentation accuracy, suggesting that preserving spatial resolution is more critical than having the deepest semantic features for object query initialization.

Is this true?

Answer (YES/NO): NO